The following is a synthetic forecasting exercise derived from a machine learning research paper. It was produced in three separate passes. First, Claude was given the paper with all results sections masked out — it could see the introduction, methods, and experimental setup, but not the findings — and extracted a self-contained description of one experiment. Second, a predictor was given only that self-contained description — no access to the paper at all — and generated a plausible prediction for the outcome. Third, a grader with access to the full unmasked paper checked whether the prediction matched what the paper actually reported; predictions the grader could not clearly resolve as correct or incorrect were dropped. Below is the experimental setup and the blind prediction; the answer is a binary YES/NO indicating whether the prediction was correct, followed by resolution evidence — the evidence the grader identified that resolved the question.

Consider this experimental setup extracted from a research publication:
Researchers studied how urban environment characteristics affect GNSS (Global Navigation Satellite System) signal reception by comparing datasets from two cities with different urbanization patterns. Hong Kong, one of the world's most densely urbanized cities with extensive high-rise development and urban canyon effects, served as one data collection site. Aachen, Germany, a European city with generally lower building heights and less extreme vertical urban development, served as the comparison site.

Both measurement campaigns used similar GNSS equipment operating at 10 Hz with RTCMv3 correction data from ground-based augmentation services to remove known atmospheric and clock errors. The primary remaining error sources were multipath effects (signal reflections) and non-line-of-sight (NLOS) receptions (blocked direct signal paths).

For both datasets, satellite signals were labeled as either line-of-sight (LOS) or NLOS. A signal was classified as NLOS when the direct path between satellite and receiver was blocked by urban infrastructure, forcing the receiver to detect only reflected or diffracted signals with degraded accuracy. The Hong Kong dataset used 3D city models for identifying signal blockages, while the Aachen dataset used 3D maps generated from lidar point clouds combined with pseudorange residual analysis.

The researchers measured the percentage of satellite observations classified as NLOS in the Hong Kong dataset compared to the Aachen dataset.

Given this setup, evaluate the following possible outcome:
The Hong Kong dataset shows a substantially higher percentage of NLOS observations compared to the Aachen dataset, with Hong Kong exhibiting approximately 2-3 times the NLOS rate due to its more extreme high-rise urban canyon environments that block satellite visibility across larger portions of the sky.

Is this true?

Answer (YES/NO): YES